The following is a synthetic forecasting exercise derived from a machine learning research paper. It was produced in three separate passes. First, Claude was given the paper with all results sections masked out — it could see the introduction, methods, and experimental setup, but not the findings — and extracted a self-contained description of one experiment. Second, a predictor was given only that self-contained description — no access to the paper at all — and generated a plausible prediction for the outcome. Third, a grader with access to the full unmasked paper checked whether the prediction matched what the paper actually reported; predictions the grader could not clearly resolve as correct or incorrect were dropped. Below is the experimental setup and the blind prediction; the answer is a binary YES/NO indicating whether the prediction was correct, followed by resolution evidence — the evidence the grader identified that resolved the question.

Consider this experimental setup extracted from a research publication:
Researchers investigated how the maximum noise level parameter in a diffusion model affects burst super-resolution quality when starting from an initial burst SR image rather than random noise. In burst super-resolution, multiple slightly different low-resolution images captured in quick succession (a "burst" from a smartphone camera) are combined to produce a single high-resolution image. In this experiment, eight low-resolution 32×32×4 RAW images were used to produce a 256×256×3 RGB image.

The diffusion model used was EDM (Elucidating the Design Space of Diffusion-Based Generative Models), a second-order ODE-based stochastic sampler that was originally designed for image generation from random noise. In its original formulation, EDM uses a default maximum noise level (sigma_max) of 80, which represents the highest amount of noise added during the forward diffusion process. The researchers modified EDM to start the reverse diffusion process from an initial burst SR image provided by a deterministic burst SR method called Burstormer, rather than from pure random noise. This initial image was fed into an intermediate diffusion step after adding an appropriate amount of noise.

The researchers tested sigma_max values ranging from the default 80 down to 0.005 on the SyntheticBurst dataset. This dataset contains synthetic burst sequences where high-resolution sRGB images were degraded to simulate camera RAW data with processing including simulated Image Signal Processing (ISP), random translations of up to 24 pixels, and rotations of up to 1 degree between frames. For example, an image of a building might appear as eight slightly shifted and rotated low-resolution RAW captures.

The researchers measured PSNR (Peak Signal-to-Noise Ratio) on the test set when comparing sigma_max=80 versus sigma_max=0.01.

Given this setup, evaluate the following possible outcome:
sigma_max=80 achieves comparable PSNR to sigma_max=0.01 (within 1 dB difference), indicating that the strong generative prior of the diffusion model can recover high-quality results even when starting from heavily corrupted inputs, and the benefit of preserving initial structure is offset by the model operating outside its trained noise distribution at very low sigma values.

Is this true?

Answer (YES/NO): NO